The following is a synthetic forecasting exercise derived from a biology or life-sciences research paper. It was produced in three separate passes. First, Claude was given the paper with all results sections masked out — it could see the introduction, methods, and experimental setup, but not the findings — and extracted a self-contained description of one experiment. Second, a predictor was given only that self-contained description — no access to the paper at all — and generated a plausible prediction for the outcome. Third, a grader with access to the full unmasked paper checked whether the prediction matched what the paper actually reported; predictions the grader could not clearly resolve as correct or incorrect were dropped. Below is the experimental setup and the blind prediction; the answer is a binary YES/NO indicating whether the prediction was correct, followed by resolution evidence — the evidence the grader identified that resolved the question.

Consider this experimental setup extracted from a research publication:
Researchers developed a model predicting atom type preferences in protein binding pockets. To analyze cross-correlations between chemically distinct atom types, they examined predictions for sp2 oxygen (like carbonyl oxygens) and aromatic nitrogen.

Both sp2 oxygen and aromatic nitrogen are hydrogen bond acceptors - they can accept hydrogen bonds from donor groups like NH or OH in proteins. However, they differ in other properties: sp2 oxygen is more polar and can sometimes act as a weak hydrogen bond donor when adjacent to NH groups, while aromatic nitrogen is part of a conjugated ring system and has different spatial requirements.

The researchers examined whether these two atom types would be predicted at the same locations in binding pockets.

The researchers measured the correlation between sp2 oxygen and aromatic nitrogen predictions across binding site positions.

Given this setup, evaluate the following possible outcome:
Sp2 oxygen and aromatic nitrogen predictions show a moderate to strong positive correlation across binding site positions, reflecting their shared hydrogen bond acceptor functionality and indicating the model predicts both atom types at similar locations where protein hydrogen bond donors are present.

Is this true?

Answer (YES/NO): YES